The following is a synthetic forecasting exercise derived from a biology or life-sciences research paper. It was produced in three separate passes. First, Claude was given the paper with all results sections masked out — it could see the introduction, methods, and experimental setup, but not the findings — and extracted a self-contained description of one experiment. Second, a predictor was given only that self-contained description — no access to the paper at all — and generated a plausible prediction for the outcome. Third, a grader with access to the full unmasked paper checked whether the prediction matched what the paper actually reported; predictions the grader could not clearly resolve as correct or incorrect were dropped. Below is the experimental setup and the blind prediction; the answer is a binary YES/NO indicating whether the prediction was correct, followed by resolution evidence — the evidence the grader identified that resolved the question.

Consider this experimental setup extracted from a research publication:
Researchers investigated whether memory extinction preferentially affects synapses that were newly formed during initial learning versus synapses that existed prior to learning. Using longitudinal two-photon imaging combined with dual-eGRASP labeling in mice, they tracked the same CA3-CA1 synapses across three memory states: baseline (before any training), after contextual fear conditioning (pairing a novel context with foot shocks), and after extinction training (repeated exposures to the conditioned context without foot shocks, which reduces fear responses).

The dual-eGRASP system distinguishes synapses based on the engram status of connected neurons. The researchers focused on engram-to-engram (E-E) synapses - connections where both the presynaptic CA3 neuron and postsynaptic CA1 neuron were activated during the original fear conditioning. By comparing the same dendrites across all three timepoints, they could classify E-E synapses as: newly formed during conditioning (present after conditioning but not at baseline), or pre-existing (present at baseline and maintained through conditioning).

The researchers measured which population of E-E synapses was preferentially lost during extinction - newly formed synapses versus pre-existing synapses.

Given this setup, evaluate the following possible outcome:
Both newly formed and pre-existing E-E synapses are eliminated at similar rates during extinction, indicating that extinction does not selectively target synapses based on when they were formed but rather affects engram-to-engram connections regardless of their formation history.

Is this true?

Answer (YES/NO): YES